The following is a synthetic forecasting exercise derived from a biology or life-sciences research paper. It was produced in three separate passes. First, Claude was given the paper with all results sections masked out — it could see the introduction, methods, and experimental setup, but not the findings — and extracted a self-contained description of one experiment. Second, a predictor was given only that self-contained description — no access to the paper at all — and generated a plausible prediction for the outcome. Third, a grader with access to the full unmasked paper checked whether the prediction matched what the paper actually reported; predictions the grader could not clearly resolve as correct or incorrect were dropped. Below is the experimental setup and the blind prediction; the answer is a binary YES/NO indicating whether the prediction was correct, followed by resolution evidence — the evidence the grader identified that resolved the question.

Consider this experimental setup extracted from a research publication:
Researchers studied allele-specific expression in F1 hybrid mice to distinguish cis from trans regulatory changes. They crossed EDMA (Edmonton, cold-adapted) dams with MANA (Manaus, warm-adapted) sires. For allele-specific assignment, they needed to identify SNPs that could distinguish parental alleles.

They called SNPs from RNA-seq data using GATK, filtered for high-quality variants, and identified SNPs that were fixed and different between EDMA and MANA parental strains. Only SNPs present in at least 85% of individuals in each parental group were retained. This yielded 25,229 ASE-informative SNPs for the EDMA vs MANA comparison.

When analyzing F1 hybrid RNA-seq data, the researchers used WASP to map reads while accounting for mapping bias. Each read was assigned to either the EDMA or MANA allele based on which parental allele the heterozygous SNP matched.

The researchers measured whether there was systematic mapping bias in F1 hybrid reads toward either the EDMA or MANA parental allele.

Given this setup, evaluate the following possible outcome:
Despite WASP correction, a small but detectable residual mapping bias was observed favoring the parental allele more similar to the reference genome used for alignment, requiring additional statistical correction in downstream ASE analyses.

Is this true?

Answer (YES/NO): NO